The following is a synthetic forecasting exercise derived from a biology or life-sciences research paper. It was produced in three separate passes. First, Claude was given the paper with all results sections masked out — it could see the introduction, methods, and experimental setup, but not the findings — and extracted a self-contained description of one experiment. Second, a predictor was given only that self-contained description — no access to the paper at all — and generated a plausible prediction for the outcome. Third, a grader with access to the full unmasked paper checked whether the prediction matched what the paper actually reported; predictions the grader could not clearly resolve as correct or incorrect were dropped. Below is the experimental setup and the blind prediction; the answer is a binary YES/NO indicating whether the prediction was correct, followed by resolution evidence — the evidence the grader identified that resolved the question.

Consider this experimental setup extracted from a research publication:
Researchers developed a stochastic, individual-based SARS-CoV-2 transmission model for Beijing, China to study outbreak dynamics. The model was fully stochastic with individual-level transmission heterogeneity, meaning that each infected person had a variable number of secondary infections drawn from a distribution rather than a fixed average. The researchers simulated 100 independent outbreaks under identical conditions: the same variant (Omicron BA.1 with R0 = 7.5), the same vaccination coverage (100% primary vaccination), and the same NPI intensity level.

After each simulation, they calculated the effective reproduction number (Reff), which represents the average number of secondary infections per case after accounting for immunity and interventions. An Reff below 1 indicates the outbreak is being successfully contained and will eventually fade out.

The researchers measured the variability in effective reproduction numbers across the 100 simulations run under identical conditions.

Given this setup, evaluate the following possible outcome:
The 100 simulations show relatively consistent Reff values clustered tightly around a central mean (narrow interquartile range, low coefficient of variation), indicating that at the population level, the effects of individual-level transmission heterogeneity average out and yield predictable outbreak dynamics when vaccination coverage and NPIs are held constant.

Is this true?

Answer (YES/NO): NO